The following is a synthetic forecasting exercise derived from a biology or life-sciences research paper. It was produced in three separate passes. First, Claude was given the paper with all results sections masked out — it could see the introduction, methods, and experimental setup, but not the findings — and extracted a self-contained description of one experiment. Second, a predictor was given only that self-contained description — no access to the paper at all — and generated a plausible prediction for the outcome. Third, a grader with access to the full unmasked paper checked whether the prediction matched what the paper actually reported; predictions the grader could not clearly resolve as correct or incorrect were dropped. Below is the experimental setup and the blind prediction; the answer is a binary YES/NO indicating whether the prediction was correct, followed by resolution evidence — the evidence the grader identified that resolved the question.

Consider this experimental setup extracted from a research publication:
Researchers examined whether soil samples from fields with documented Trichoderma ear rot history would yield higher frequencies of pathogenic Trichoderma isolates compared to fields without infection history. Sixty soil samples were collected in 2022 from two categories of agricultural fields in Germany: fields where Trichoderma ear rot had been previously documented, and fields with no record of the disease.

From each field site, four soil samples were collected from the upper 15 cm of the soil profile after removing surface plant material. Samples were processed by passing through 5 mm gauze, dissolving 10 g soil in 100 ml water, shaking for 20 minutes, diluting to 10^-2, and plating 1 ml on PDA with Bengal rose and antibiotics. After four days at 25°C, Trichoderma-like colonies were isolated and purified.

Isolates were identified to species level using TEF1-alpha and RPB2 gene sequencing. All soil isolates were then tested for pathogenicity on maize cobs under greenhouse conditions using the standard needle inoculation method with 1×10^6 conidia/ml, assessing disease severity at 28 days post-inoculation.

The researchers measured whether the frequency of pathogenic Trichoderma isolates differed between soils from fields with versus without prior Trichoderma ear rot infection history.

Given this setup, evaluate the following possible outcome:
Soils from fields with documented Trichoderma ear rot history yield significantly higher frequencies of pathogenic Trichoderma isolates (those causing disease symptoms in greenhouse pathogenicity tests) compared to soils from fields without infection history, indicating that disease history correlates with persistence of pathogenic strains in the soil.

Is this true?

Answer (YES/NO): NO